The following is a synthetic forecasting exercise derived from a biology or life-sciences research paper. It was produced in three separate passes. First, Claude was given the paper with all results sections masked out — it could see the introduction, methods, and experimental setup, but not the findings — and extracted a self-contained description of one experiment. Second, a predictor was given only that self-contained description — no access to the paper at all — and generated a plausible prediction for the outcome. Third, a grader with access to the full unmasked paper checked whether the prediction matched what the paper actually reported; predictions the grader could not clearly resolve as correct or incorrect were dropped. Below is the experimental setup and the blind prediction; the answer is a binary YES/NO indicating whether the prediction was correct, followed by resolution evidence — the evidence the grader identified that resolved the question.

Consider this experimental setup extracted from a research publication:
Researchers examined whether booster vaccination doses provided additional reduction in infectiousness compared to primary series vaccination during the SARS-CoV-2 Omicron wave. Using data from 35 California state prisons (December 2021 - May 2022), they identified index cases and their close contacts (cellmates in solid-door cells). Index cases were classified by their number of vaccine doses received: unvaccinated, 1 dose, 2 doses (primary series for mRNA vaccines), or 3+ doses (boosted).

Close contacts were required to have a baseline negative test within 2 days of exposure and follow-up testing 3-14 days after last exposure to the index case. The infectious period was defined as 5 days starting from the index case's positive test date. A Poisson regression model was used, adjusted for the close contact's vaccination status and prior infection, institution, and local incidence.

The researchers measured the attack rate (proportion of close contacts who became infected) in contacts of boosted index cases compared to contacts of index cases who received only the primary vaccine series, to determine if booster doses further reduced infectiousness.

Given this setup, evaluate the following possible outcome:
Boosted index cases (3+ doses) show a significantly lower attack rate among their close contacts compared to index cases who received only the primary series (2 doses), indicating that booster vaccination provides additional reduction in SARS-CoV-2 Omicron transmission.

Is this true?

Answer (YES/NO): YES